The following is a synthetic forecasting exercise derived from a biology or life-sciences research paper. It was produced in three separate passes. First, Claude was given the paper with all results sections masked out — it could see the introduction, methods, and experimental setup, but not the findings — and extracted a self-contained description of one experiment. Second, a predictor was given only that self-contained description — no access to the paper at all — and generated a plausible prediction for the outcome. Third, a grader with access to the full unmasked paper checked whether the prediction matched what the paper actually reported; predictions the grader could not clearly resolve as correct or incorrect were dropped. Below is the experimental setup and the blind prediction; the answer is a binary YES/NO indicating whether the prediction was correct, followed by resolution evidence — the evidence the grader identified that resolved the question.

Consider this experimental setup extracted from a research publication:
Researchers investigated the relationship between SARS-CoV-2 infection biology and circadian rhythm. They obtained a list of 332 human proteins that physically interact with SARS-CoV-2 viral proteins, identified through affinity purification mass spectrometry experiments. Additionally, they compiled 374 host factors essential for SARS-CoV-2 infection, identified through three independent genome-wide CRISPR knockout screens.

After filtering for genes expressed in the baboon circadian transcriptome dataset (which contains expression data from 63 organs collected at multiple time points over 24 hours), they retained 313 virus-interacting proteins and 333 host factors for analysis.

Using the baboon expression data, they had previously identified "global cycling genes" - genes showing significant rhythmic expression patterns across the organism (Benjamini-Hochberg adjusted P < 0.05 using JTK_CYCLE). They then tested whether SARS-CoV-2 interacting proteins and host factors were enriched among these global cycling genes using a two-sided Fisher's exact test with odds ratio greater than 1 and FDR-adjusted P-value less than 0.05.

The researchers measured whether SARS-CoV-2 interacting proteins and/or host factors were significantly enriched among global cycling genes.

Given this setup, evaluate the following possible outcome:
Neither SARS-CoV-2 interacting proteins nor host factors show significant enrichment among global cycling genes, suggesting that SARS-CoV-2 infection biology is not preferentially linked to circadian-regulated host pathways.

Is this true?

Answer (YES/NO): NO